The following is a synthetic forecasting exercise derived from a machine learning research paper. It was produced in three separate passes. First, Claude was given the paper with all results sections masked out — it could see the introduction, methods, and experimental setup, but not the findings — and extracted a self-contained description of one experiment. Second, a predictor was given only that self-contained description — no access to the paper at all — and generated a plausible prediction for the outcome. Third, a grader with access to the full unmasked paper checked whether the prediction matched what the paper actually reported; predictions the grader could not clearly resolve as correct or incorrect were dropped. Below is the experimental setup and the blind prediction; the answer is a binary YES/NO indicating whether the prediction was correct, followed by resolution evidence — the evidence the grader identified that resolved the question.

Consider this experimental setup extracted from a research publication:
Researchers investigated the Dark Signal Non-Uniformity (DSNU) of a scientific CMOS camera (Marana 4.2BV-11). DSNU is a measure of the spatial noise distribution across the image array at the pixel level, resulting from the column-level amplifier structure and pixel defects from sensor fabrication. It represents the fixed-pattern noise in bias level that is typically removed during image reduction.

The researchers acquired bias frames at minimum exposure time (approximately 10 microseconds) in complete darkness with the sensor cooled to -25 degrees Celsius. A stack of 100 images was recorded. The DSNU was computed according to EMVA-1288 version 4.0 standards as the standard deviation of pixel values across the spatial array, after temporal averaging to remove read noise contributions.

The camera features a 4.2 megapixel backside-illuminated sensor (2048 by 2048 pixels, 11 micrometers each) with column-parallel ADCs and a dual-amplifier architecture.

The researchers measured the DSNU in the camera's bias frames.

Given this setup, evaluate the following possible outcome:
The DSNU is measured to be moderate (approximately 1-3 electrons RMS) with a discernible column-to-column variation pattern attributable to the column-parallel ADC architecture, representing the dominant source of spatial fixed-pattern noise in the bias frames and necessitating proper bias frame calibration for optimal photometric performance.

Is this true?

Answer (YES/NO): NO